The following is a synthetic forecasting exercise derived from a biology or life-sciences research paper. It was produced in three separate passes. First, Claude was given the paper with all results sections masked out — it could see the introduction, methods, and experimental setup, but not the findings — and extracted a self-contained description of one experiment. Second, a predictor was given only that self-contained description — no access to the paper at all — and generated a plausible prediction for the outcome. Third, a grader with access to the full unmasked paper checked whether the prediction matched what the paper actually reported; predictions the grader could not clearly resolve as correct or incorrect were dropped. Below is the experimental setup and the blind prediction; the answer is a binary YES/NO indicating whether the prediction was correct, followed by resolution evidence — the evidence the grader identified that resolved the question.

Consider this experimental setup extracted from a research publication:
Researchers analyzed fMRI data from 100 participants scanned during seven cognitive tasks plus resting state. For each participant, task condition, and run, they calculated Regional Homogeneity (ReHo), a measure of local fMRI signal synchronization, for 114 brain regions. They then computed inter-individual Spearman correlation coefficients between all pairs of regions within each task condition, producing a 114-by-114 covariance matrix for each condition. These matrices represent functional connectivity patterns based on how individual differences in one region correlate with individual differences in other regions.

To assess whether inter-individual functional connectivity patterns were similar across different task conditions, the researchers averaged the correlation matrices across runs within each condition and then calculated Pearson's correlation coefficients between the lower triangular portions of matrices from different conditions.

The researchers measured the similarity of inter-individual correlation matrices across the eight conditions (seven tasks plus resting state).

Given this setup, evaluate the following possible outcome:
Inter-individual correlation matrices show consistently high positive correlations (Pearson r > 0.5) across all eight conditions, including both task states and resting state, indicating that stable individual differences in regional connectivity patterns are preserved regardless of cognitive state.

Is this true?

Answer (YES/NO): YES